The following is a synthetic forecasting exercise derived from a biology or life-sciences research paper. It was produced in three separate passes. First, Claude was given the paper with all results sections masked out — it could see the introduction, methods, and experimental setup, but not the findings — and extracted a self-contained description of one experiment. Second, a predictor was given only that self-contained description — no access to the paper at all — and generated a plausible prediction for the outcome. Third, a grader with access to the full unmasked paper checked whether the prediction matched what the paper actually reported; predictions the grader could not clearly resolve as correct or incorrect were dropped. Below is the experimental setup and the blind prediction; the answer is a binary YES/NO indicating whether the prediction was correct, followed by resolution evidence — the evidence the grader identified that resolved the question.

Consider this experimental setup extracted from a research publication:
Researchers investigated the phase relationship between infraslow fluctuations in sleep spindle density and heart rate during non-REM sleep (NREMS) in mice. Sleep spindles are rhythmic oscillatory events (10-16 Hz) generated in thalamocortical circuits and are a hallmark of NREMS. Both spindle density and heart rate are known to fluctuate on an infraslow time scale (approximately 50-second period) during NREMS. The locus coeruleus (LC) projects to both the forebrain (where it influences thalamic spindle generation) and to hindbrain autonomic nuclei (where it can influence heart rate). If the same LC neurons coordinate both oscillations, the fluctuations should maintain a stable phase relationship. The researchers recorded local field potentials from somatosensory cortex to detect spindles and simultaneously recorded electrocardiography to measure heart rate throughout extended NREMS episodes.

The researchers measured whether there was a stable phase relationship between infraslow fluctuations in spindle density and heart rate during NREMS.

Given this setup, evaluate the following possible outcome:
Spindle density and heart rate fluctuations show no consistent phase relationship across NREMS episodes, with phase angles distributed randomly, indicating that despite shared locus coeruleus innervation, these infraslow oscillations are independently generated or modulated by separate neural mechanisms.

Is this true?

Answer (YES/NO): NO